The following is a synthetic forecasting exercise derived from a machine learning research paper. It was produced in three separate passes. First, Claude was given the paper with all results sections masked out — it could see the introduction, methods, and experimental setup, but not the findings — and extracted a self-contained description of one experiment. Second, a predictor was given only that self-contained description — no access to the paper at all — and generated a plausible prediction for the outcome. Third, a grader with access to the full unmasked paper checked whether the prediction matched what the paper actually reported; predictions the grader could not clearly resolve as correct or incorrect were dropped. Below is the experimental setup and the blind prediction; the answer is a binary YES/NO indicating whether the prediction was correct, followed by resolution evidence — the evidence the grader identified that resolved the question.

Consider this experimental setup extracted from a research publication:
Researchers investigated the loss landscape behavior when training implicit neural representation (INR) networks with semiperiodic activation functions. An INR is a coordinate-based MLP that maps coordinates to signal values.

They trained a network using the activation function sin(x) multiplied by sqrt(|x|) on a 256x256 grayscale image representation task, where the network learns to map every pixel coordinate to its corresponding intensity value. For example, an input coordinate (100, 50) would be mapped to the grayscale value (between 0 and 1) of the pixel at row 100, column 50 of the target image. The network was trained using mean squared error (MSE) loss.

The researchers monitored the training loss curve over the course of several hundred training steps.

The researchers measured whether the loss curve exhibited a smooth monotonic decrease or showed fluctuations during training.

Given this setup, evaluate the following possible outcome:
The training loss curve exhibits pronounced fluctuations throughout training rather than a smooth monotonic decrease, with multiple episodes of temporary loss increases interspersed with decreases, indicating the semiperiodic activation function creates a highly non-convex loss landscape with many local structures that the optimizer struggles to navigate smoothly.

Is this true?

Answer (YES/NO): NO